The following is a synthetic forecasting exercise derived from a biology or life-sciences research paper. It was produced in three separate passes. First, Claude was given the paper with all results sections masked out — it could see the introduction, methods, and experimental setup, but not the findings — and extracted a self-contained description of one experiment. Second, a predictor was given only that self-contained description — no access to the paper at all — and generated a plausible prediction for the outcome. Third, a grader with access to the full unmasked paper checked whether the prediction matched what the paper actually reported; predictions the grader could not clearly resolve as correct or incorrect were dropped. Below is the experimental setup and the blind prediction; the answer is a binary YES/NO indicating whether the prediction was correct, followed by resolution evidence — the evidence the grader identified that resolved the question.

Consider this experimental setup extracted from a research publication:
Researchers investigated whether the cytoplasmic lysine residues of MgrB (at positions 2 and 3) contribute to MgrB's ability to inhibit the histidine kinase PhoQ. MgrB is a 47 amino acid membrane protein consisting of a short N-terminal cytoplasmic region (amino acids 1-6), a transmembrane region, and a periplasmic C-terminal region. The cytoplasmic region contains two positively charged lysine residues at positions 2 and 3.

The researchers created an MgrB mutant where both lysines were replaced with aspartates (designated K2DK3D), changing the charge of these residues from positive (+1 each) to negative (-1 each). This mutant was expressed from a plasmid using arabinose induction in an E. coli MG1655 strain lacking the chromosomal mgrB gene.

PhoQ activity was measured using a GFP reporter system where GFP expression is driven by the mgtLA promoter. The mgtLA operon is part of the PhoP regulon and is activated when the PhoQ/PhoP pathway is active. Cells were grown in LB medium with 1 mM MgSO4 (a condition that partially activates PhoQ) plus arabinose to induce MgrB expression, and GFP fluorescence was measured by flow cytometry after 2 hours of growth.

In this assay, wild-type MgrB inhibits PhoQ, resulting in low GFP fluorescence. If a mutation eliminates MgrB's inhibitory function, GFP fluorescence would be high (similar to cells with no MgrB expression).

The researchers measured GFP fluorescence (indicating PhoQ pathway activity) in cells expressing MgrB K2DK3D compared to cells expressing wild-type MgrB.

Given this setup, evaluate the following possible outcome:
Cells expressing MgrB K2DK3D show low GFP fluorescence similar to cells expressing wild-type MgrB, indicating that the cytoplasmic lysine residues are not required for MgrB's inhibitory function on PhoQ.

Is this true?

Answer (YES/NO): NO